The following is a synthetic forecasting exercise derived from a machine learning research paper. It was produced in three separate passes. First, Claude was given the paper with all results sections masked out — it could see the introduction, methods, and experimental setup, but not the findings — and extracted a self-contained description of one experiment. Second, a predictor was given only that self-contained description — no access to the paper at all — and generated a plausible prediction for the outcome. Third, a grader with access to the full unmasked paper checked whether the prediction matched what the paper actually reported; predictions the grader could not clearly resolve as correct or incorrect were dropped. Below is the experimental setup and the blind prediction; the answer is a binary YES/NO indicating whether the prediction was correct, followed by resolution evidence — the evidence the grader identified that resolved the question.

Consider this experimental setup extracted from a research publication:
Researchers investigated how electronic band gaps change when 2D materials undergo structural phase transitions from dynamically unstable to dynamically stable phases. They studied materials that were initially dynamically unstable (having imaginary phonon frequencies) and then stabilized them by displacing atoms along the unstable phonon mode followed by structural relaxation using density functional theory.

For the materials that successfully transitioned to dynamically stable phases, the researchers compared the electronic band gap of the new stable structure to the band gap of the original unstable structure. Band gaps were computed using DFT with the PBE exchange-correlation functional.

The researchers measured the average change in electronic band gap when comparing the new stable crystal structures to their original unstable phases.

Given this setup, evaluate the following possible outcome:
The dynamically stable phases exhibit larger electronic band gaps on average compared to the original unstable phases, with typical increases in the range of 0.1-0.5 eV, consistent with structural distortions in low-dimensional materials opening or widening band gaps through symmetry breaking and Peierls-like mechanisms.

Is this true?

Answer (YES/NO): YES